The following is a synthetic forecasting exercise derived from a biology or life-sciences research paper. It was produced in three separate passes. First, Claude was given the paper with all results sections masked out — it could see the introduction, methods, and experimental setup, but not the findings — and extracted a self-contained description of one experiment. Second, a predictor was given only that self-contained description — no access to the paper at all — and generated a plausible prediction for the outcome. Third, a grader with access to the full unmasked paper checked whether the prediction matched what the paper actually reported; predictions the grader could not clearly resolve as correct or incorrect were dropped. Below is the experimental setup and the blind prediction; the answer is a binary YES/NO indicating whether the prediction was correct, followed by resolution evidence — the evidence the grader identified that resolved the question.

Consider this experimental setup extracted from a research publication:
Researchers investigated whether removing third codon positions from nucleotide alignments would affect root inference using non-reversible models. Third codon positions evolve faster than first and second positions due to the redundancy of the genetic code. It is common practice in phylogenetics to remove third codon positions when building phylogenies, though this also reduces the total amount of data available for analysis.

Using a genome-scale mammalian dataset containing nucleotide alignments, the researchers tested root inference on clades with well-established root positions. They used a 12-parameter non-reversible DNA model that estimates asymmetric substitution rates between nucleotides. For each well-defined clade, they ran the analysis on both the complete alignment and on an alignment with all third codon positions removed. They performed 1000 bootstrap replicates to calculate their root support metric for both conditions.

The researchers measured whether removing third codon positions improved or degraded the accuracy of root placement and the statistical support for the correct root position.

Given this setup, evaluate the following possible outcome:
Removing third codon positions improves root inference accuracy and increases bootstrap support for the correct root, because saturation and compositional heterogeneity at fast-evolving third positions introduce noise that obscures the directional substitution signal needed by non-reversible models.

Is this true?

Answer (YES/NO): NO